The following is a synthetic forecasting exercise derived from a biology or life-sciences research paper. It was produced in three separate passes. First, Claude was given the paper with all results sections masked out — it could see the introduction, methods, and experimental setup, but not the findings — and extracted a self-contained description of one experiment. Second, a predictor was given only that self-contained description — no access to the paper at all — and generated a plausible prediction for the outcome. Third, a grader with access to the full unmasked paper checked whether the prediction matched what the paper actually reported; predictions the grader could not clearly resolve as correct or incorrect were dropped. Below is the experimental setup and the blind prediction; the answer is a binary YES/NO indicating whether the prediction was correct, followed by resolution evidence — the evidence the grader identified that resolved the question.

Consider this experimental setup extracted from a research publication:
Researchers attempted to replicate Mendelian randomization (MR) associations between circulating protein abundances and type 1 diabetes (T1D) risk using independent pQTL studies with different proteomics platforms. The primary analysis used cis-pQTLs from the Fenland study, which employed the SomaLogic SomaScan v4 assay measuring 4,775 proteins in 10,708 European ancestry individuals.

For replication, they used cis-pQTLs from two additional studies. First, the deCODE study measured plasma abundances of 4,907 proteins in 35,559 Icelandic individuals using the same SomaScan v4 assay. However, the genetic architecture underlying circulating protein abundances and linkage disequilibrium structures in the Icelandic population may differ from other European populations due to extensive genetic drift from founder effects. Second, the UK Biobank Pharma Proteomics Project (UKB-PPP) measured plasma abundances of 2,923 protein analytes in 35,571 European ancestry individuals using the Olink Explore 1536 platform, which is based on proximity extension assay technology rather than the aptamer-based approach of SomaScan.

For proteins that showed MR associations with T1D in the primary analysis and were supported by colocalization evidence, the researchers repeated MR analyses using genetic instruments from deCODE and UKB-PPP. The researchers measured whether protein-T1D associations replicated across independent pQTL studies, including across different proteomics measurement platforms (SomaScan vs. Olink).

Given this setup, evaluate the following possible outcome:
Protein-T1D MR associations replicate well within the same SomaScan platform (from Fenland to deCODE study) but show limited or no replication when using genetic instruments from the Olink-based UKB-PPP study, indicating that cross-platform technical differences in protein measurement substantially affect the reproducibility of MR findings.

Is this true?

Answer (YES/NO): NO